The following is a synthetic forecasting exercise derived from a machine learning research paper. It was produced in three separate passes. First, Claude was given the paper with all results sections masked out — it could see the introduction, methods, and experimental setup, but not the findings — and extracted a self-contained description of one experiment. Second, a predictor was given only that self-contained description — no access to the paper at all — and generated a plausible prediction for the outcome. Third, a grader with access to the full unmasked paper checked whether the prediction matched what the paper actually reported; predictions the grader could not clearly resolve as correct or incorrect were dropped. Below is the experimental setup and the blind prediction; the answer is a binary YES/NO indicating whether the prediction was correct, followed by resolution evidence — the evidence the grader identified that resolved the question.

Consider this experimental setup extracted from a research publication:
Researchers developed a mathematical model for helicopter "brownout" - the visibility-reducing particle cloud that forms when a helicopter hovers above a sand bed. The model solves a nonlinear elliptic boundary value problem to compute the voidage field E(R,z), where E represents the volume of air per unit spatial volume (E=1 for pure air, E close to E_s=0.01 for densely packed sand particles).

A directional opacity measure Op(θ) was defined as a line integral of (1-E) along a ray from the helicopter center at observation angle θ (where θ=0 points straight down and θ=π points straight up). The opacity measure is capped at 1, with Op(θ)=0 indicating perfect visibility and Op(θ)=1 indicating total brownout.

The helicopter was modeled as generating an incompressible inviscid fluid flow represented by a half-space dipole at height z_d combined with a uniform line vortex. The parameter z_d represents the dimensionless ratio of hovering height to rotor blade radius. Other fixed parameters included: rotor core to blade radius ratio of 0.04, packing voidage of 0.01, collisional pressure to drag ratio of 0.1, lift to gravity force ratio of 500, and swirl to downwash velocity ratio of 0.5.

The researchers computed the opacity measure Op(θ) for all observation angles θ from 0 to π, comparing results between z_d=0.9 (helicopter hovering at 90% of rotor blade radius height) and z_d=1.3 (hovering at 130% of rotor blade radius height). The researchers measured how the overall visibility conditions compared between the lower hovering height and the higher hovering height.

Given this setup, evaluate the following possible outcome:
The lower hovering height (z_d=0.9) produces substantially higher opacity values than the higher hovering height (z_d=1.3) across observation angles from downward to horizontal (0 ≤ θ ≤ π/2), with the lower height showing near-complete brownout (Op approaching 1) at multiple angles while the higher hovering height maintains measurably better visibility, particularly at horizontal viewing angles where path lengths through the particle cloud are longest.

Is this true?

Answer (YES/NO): NO